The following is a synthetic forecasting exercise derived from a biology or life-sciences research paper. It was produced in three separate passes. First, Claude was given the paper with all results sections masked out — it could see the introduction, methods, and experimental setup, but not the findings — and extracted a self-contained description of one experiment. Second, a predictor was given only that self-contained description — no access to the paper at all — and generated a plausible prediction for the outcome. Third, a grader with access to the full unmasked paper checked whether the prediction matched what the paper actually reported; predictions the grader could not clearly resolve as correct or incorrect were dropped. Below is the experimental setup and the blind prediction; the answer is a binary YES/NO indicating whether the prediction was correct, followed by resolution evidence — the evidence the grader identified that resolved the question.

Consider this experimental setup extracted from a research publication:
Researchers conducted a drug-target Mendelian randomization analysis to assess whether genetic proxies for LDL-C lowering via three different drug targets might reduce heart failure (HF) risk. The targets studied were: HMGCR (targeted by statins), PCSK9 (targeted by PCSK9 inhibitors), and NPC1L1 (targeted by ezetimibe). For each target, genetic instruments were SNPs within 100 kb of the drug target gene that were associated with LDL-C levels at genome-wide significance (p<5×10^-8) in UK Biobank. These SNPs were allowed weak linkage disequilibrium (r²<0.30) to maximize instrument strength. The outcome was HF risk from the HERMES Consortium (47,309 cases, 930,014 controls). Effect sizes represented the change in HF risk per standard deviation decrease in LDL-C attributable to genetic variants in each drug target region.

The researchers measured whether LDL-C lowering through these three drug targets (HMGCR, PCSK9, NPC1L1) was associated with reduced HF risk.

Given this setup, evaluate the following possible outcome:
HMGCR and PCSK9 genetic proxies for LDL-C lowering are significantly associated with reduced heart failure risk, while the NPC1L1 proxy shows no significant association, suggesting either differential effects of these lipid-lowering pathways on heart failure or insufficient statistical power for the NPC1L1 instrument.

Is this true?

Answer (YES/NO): NO